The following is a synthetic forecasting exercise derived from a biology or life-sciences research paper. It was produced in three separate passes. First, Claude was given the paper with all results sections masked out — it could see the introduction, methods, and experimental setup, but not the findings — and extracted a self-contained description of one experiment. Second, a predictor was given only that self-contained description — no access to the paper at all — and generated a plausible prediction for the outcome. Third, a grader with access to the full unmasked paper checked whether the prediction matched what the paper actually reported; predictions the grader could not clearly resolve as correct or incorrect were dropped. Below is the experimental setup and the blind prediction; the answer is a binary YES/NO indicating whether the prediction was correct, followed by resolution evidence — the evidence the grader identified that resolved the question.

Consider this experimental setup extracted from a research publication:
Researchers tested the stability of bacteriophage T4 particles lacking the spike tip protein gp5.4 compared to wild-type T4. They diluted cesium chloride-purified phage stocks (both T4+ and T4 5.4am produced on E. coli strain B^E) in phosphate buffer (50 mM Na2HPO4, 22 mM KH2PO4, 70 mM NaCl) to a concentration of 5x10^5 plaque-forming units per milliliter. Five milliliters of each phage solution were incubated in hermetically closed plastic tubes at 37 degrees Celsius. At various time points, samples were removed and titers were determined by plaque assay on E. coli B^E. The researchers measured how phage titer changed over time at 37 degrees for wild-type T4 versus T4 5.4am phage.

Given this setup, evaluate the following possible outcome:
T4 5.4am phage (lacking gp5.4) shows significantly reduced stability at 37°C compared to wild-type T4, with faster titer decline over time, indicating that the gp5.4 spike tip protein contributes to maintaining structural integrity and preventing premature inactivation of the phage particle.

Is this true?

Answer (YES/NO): NO